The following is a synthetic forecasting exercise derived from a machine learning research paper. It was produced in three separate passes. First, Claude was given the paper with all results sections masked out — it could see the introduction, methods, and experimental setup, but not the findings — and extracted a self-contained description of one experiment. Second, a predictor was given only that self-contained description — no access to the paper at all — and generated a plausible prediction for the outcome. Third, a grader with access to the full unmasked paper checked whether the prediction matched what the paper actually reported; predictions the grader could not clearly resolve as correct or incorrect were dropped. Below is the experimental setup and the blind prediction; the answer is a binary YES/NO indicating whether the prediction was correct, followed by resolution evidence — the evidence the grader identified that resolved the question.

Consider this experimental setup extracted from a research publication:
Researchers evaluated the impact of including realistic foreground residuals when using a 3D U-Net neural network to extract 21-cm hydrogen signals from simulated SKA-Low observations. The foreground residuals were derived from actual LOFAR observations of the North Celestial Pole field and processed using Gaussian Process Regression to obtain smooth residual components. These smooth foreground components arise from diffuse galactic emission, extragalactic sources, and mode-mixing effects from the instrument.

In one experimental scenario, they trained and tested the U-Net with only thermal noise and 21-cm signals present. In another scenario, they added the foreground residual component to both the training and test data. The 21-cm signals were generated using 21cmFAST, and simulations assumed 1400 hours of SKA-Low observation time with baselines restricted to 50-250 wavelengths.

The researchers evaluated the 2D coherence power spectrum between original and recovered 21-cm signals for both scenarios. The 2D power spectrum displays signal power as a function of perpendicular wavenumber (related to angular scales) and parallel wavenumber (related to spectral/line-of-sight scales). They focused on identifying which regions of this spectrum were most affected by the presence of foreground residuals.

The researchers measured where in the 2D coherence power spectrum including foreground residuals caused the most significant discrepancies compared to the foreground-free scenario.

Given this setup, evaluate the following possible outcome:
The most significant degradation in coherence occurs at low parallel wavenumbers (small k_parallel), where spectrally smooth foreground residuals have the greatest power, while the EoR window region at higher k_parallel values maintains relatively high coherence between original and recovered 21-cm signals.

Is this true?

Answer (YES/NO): YES